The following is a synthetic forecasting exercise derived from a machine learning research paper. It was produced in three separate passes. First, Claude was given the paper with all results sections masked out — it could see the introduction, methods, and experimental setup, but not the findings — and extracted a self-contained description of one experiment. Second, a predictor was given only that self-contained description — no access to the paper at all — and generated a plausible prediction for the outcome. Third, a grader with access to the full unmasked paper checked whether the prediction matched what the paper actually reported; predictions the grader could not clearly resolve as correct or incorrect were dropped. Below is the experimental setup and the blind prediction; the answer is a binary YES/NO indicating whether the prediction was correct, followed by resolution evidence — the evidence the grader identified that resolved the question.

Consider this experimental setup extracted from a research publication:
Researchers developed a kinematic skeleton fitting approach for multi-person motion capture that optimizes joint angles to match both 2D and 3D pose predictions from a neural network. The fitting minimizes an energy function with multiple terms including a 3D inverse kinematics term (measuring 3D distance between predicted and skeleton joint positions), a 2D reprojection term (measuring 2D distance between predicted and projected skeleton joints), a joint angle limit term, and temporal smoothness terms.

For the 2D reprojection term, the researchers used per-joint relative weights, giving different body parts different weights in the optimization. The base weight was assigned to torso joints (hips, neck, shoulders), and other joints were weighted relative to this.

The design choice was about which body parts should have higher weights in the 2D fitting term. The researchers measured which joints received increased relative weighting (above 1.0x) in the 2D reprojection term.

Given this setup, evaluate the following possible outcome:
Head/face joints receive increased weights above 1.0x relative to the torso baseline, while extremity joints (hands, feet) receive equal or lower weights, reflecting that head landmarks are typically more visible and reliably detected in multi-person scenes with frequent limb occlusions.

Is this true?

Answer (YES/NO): NO